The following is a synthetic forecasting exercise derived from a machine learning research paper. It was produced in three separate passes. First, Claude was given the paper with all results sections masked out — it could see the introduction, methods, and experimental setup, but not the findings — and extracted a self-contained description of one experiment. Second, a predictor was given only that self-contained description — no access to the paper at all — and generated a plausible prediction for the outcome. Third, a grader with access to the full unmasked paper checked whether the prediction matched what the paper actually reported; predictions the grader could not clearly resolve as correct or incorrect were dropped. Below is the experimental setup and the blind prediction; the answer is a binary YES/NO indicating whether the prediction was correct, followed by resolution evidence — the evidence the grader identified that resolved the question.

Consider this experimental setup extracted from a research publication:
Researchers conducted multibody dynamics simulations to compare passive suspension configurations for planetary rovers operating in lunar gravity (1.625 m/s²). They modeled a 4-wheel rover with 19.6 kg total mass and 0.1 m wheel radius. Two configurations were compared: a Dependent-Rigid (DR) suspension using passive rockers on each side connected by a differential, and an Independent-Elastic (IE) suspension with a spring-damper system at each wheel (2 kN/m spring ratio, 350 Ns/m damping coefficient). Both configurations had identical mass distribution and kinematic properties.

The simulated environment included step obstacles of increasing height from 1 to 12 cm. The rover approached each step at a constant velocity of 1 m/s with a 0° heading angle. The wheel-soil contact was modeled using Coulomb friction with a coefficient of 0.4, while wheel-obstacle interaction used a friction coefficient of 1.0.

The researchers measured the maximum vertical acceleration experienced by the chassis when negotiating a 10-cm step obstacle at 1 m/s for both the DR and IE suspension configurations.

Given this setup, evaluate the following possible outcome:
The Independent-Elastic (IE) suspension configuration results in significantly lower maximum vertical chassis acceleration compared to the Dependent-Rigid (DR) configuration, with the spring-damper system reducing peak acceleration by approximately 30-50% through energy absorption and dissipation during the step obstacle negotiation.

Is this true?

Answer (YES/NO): NO